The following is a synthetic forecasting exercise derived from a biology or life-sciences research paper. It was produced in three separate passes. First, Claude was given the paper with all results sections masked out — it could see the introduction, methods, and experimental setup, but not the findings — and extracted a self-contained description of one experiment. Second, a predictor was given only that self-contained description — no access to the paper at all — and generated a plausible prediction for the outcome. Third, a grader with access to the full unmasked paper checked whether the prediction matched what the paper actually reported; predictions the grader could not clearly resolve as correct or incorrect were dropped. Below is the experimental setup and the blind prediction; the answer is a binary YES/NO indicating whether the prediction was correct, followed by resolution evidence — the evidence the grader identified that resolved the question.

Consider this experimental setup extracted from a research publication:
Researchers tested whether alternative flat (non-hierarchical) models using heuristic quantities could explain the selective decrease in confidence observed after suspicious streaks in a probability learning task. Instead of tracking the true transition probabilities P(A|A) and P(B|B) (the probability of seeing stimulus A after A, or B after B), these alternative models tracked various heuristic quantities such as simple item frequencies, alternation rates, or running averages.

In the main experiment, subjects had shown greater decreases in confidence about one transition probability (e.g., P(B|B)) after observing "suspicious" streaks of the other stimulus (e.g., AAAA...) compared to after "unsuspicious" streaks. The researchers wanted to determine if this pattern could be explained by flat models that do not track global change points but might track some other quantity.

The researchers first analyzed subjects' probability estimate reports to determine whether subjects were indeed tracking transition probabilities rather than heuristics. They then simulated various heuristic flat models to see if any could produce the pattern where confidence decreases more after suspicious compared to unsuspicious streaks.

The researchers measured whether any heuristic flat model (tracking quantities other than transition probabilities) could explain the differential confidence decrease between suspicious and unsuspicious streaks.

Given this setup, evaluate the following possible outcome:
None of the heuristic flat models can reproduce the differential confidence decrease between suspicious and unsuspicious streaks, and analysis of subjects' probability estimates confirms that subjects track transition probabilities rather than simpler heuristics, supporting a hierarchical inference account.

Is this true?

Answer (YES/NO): YES